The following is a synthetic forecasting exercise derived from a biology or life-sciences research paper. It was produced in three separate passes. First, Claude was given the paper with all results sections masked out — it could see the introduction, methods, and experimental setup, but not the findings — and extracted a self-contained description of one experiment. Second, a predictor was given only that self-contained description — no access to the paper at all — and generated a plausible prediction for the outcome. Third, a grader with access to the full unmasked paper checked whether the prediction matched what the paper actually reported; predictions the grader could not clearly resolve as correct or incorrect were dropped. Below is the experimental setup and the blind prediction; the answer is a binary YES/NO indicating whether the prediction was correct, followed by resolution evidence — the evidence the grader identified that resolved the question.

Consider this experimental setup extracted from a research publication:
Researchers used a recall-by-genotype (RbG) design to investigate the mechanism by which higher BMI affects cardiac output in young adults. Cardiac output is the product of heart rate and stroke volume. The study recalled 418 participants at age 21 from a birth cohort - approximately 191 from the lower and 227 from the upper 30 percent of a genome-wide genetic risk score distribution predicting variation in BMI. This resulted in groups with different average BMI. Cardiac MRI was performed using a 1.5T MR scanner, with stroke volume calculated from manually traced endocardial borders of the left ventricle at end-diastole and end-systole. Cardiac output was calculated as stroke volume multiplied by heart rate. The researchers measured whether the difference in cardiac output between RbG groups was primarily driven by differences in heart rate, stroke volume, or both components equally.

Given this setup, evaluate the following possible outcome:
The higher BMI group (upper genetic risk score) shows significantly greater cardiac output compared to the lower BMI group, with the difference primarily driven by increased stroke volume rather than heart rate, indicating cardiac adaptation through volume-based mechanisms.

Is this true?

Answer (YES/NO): YES